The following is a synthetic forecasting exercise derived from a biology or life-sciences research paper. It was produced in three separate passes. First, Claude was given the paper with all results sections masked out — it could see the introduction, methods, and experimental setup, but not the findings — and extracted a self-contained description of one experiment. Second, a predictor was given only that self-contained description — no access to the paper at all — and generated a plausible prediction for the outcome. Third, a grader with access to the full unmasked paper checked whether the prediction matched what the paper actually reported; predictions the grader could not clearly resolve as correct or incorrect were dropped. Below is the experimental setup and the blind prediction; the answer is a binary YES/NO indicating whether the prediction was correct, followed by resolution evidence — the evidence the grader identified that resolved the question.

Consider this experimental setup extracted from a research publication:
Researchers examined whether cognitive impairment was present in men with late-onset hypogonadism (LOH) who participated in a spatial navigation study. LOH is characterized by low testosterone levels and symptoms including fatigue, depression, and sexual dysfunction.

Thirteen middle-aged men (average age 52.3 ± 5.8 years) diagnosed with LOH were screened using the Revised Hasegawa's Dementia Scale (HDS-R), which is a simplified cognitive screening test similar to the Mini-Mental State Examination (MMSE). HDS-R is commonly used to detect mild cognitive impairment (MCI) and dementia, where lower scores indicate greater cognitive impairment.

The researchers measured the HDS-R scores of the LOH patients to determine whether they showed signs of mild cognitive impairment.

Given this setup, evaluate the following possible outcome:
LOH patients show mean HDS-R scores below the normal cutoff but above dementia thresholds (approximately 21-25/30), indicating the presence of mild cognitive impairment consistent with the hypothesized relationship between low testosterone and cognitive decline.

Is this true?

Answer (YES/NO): NO